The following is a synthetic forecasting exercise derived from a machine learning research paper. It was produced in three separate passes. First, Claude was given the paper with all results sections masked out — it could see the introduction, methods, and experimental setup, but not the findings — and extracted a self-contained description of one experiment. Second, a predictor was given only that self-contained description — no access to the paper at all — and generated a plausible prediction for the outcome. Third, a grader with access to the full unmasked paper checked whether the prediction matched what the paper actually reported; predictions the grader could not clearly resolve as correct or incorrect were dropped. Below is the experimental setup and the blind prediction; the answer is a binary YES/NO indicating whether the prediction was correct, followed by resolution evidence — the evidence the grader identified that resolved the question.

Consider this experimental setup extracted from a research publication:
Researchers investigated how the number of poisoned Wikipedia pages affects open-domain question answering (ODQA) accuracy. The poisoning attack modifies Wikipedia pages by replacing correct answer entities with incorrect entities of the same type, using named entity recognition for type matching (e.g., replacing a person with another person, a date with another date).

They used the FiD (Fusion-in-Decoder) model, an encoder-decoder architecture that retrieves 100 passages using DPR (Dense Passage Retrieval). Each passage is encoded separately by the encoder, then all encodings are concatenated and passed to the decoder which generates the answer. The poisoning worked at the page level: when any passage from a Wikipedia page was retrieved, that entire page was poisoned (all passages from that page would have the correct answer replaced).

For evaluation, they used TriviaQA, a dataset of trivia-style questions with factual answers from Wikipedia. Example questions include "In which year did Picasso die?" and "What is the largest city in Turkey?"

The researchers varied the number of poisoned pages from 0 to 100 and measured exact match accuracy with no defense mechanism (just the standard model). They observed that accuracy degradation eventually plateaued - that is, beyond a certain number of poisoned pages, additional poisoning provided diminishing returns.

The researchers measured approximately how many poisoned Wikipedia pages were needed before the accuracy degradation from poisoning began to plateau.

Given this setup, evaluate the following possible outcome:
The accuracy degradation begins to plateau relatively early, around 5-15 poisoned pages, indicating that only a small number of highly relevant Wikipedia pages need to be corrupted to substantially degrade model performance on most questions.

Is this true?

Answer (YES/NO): NO